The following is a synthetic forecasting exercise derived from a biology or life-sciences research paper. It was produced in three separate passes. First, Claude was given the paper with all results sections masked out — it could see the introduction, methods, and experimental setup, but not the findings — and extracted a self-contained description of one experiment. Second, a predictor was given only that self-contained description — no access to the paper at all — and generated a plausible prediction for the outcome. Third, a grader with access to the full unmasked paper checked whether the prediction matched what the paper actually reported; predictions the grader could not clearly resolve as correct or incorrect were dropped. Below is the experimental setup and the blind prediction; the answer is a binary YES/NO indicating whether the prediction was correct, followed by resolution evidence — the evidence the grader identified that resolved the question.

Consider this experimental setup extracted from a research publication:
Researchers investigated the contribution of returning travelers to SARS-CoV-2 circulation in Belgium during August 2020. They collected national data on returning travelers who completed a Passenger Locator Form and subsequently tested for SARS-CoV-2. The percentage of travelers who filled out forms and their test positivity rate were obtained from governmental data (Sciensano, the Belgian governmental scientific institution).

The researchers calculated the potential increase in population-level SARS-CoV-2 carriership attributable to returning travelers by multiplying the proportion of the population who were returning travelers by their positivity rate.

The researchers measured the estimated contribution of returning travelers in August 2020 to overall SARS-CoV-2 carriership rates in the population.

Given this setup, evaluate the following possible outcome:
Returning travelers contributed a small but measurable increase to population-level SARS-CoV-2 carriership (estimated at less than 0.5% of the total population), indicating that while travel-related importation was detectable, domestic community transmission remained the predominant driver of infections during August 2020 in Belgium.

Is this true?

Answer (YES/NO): YES